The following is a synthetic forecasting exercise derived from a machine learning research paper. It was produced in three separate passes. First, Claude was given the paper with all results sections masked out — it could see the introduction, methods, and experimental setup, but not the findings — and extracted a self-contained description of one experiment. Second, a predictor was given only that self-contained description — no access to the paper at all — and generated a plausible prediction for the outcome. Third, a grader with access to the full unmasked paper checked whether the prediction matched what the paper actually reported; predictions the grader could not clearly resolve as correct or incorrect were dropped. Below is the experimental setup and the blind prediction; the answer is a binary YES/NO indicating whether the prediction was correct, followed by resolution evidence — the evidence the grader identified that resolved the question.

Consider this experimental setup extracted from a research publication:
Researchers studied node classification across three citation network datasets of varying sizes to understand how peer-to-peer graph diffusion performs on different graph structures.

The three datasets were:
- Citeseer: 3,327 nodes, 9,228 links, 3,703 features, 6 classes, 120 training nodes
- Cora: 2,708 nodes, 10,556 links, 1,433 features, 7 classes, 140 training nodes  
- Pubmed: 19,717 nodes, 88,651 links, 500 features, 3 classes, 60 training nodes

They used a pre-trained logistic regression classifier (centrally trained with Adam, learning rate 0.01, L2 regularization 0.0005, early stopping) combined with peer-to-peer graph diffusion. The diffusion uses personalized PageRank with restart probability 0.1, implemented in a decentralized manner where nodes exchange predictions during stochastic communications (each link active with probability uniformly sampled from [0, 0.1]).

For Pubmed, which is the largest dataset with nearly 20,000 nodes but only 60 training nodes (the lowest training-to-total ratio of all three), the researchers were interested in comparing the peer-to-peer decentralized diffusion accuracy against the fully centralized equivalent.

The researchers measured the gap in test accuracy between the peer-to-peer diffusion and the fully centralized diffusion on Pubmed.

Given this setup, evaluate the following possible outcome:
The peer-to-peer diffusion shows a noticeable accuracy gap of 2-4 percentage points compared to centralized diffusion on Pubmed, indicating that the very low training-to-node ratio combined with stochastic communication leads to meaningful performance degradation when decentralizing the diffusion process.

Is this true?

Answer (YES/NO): NO